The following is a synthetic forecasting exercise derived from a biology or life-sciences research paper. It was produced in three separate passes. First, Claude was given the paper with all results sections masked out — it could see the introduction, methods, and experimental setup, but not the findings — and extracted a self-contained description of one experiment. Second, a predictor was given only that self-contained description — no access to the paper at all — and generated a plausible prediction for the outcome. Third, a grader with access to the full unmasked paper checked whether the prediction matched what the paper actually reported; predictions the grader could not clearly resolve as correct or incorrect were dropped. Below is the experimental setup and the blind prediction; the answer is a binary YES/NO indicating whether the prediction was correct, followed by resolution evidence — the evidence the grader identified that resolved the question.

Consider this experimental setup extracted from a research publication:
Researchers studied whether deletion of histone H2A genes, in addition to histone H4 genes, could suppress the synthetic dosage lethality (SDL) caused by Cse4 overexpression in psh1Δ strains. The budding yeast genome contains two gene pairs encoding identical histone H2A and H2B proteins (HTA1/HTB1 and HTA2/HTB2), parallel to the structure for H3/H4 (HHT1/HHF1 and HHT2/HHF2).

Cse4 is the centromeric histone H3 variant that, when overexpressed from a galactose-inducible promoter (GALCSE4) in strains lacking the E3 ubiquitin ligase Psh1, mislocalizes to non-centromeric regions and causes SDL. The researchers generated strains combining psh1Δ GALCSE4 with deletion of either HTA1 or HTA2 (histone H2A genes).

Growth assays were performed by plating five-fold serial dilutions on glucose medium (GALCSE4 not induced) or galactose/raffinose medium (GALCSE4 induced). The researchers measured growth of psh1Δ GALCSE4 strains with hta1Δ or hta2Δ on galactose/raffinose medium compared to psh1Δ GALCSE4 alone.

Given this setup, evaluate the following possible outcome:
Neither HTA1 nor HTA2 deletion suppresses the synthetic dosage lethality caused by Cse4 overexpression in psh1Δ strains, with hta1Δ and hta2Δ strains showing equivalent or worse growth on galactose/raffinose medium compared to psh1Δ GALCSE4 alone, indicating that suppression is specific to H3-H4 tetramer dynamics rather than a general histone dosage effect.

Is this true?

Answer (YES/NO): YES